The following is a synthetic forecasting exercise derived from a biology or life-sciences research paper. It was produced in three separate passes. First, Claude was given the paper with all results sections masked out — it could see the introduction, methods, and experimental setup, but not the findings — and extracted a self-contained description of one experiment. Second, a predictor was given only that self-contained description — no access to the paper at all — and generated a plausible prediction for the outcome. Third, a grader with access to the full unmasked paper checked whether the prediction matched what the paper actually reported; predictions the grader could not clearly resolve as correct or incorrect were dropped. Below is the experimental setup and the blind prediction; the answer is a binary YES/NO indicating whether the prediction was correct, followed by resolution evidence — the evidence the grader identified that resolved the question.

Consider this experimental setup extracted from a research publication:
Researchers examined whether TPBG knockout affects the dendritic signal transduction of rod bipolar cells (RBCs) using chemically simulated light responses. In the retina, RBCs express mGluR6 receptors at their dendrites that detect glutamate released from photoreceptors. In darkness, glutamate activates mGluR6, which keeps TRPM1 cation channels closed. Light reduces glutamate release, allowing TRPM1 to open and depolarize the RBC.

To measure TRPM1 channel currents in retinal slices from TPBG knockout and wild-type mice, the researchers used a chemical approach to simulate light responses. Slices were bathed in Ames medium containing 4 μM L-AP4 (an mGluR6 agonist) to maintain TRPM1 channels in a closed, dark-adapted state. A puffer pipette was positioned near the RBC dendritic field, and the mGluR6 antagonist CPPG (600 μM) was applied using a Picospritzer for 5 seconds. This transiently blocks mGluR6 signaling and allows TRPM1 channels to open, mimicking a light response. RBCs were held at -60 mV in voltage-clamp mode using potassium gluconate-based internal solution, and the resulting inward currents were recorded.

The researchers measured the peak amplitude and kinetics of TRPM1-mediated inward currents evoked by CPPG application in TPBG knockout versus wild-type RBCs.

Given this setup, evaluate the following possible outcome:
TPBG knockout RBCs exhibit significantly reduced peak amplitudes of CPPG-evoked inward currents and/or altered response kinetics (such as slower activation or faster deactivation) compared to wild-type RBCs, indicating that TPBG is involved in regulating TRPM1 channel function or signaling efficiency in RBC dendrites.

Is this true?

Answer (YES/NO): NO